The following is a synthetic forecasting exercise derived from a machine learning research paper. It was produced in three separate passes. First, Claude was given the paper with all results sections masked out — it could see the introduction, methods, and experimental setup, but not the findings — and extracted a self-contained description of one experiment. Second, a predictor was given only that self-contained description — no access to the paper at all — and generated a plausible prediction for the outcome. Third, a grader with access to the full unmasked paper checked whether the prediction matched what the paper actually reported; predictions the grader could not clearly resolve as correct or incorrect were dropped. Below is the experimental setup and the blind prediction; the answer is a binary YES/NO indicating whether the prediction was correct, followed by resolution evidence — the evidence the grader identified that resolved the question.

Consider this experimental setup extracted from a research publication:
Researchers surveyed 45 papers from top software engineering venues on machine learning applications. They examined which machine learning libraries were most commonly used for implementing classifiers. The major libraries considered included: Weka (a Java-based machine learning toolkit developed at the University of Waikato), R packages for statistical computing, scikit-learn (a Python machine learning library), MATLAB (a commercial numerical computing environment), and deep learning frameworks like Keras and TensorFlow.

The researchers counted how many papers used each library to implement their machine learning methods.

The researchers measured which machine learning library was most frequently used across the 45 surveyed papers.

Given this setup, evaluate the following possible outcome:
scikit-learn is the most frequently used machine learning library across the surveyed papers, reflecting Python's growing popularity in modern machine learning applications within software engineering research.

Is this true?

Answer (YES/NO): NO